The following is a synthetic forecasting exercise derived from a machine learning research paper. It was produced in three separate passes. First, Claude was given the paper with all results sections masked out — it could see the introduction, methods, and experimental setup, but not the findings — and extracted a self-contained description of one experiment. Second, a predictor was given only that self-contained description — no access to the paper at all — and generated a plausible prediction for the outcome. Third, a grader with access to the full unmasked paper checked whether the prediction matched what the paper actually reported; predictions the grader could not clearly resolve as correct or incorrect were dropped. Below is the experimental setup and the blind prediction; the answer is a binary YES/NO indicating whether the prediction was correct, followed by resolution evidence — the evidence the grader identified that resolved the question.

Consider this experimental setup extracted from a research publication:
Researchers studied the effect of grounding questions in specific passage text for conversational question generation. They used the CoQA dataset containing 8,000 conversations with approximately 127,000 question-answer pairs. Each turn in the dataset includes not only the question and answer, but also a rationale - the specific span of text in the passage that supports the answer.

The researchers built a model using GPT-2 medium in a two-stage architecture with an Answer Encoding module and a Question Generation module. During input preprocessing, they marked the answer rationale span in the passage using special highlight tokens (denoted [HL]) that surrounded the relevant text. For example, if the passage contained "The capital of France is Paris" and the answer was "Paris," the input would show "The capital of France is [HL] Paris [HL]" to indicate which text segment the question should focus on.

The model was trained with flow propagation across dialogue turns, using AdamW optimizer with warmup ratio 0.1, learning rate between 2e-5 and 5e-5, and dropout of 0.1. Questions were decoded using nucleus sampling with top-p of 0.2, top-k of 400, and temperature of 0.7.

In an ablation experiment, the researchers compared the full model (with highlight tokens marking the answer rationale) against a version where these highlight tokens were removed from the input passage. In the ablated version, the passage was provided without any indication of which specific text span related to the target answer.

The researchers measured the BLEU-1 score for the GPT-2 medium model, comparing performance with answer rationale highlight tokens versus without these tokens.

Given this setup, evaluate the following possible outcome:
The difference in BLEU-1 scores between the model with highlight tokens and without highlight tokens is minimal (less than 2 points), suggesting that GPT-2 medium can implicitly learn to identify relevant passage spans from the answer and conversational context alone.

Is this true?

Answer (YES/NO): NO